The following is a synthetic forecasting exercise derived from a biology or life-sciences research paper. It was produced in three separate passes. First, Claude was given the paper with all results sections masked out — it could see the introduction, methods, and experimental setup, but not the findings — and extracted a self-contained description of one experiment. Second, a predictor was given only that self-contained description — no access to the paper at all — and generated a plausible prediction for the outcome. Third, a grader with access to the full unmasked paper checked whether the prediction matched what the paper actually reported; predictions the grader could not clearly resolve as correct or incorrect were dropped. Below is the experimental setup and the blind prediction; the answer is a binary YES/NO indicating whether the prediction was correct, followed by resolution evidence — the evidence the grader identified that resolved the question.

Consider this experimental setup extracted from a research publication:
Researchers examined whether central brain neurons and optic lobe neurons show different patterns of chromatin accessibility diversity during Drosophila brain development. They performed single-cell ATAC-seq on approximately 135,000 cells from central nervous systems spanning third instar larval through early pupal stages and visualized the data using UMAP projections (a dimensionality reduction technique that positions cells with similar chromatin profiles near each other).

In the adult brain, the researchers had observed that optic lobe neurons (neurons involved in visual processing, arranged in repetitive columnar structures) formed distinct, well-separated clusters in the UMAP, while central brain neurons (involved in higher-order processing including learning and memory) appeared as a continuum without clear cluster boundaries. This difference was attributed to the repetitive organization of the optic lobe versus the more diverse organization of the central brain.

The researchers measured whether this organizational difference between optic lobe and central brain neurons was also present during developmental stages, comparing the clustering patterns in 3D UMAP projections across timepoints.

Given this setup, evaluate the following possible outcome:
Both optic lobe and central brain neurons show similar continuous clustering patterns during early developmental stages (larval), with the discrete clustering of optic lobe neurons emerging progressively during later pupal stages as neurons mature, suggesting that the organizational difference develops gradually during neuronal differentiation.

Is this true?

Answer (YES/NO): NO